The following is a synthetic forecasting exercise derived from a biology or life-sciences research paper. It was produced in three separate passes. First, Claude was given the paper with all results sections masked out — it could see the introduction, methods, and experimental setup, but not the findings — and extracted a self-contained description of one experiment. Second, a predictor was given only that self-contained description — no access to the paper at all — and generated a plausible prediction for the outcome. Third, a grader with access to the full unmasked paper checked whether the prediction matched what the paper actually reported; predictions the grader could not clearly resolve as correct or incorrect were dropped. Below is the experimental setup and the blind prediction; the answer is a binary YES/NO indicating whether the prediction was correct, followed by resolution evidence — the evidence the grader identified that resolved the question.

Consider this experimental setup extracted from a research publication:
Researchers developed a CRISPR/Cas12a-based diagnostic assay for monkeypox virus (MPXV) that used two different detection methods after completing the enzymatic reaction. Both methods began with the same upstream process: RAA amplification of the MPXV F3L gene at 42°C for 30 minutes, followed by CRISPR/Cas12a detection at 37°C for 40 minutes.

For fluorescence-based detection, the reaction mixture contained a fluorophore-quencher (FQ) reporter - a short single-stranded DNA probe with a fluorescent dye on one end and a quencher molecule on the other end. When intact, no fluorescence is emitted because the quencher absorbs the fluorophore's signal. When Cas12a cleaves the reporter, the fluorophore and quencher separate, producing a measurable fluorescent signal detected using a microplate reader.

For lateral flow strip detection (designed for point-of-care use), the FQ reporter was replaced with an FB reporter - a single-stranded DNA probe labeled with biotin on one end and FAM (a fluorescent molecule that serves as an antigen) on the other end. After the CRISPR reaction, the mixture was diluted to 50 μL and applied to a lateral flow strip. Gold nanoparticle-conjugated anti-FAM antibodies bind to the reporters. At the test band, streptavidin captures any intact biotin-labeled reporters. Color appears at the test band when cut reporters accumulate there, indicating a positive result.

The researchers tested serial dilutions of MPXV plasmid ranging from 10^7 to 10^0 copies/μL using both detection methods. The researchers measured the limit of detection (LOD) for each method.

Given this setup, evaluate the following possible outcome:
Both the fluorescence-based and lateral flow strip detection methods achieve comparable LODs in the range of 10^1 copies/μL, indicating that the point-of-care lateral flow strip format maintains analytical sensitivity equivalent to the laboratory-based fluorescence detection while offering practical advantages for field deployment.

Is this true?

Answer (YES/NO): NO